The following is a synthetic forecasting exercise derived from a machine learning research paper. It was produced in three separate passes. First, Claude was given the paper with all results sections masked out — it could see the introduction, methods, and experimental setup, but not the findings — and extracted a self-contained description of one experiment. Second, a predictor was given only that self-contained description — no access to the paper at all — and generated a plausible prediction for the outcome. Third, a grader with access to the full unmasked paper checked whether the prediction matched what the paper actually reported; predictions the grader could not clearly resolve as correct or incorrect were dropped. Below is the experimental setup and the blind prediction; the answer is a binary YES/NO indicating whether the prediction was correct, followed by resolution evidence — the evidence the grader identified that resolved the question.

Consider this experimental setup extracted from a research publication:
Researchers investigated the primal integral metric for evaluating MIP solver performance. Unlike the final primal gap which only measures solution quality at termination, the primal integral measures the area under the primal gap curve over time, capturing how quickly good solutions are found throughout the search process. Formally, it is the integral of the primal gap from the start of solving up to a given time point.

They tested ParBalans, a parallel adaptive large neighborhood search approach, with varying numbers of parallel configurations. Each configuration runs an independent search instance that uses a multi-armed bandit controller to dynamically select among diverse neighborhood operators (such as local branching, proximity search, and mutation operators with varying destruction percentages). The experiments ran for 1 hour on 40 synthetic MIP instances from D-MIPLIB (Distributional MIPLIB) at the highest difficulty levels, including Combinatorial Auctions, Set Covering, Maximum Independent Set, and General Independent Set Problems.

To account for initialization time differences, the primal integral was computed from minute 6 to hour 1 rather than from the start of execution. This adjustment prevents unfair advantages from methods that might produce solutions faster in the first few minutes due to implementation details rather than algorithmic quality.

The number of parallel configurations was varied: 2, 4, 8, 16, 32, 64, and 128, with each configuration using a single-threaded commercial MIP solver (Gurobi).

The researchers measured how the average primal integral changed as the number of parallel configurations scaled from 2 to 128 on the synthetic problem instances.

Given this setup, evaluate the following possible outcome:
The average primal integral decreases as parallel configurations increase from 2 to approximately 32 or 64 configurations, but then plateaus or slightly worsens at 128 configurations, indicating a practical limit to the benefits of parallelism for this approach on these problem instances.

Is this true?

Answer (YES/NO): NO